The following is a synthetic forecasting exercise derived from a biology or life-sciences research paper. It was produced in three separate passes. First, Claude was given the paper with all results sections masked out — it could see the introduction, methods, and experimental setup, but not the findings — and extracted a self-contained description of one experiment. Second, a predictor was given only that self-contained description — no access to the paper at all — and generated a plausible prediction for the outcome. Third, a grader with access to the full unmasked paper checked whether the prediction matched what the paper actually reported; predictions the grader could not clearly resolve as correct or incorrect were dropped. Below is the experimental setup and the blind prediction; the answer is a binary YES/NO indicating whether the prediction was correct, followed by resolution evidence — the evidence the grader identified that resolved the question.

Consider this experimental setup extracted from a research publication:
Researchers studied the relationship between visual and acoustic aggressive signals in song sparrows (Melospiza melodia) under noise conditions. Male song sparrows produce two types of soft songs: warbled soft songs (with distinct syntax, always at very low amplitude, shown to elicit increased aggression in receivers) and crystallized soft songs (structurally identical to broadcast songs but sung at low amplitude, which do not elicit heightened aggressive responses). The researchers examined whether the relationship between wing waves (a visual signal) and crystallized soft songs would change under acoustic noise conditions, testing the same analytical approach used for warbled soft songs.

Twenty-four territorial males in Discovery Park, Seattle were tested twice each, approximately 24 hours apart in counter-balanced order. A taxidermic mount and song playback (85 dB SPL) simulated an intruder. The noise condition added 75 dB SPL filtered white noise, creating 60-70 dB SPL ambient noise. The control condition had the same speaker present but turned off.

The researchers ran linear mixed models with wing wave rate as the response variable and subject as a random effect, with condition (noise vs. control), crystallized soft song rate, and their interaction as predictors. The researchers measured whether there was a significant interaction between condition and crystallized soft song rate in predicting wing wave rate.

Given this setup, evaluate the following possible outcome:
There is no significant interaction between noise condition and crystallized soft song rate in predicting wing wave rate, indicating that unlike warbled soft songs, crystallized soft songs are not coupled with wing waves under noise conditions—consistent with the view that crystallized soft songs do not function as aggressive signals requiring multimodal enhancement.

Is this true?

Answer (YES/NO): YES